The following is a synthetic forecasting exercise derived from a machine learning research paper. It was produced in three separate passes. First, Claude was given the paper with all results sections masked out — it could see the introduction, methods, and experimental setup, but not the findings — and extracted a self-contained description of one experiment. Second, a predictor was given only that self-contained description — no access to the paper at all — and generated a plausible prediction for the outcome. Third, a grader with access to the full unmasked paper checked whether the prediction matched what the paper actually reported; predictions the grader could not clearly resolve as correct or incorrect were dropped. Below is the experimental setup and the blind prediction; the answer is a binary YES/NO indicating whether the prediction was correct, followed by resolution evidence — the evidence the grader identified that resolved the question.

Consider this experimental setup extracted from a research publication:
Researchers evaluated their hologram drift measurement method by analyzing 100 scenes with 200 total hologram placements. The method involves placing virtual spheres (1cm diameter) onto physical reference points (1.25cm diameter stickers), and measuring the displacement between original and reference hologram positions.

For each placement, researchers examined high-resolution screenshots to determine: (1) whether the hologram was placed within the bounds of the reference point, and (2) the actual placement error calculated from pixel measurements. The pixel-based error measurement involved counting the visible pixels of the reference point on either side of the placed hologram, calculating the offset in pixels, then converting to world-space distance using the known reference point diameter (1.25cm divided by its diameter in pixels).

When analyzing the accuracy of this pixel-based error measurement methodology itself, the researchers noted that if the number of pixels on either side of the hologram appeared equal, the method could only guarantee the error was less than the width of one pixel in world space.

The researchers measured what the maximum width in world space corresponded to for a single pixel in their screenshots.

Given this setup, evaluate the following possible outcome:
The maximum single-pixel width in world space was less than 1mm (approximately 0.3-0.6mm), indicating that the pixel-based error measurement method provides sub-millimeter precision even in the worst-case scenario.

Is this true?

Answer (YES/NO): NO